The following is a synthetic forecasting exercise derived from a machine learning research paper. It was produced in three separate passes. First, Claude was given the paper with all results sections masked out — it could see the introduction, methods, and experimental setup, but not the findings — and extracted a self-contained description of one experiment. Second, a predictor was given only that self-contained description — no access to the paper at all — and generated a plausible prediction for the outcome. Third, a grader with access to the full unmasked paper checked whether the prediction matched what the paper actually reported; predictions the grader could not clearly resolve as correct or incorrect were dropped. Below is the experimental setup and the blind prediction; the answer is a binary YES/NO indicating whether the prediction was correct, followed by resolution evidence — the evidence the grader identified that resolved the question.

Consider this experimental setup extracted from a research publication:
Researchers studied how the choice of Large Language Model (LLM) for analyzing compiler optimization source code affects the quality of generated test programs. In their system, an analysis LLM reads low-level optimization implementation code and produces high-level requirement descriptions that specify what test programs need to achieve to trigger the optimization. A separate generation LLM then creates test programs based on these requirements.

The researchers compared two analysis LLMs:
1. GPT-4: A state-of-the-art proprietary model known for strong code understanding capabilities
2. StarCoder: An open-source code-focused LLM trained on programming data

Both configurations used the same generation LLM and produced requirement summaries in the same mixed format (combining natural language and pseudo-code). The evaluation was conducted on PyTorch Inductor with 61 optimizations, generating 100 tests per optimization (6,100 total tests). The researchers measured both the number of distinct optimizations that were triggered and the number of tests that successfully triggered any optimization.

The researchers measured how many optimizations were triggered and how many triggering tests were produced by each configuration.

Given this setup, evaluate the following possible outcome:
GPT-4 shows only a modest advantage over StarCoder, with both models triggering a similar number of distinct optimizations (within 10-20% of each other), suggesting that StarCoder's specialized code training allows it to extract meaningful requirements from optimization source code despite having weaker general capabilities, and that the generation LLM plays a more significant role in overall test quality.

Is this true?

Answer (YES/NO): NO